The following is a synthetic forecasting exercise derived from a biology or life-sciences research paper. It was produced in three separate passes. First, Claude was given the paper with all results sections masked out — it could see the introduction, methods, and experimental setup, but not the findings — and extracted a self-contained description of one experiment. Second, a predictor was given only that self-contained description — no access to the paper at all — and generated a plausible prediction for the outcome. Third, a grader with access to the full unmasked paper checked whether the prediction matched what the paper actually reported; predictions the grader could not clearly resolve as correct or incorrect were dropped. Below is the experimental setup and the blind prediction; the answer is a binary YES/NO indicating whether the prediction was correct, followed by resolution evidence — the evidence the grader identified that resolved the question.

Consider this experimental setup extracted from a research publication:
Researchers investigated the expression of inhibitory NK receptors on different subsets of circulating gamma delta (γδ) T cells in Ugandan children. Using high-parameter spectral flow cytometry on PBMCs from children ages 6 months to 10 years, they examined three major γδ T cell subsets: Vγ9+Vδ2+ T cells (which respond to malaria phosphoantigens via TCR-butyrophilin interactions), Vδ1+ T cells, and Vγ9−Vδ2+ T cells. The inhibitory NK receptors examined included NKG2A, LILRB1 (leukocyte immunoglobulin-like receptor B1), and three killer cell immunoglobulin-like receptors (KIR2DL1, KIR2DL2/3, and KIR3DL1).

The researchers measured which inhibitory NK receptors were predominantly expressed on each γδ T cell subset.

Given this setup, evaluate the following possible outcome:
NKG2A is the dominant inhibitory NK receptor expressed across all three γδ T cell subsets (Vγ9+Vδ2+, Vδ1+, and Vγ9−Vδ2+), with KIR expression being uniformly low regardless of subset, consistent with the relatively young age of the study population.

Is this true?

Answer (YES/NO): NO